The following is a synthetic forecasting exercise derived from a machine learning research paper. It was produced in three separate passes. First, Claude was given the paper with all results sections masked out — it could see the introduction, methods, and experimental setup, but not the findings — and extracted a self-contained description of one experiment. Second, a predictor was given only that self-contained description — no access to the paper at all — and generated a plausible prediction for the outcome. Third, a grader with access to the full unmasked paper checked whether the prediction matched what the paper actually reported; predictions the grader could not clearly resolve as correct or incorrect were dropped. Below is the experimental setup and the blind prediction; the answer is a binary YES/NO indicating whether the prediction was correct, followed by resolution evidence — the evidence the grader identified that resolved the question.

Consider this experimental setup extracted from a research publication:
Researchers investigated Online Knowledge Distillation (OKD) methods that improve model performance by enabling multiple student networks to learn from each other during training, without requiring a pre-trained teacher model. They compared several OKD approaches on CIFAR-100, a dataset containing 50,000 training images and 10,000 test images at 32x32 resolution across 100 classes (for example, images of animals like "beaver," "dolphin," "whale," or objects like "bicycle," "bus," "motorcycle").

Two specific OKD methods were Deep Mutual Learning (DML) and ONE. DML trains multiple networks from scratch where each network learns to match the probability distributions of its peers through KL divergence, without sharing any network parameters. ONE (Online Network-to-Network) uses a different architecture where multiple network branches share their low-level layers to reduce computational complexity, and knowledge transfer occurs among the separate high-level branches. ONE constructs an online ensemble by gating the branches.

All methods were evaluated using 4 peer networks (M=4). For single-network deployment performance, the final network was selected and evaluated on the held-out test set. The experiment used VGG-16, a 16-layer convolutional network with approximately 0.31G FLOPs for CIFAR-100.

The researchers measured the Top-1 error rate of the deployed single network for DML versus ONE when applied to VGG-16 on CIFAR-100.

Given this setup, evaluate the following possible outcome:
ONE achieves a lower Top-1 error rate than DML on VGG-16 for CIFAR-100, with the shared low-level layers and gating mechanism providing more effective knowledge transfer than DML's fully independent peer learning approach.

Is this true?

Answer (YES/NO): NO